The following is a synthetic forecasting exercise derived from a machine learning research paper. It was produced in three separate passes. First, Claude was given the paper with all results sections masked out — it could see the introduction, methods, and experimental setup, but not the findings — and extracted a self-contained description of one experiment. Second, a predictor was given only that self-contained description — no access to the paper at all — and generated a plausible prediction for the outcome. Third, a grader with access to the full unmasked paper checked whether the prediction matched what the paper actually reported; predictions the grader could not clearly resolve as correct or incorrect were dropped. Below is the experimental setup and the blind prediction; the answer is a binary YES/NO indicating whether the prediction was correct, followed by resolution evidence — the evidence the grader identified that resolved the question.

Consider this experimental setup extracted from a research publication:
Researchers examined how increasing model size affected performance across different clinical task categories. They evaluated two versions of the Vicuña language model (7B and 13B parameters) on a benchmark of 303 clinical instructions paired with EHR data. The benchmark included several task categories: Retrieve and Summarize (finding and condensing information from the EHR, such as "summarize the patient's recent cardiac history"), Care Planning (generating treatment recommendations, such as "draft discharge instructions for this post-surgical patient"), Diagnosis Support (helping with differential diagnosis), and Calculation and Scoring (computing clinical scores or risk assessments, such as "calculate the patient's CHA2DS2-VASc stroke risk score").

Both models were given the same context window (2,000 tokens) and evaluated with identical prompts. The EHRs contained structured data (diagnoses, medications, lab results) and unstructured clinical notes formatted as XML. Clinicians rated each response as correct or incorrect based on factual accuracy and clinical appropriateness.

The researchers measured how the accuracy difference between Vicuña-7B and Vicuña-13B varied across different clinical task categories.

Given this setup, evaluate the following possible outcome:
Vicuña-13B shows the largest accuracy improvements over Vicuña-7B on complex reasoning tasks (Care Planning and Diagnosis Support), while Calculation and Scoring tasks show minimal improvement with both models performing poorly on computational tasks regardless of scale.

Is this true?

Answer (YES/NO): NO